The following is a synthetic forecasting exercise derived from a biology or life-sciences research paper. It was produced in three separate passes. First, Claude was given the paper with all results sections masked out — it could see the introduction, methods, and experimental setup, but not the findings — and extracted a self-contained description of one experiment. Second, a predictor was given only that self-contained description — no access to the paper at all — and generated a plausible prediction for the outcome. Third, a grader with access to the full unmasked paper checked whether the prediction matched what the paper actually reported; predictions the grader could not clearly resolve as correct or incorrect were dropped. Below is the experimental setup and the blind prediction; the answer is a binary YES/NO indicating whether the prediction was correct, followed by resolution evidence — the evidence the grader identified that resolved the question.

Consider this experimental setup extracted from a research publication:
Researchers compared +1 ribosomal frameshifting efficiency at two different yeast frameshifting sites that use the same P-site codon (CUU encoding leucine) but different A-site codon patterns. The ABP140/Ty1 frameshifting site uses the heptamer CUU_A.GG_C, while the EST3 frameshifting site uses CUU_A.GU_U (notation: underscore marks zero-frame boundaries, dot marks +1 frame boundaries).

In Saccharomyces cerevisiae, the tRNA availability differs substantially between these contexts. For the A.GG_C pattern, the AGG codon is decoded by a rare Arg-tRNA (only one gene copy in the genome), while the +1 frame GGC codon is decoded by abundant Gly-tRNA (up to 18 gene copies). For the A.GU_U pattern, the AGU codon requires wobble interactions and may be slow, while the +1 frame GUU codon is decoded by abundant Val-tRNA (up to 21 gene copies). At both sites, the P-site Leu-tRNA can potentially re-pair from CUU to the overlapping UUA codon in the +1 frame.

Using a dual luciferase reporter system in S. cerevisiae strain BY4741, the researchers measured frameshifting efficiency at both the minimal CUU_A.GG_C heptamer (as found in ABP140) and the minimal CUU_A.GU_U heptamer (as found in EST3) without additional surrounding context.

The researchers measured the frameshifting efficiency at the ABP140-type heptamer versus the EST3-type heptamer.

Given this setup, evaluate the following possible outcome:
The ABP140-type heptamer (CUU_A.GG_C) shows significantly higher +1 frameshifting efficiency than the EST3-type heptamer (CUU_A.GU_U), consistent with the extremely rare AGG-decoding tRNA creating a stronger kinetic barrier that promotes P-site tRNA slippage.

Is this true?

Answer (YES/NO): YES